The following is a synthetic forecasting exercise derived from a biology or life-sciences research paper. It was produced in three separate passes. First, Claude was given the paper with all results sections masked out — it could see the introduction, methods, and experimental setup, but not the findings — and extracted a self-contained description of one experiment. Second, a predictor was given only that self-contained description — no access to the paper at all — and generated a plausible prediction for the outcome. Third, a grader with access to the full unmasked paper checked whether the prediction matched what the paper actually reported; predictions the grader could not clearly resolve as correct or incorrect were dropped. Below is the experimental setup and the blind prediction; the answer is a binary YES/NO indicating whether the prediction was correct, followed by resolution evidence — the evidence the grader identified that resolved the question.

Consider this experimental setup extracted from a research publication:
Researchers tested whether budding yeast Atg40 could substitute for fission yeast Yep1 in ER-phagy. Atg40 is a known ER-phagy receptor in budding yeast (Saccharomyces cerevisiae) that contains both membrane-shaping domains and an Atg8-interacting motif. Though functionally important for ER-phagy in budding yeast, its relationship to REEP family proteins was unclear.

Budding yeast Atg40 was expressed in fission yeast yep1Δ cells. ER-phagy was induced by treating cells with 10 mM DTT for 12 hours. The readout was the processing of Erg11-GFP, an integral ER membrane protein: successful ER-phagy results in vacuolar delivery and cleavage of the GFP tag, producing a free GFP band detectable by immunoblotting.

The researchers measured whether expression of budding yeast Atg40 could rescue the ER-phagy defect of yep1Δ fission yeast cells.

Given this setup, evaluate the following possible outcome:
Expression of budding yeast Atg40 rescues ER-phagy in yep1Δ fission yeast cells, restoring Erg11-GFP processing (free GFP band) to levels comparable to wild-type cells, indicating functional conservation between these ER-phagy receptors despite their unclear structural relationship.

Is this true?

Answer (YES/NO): NO